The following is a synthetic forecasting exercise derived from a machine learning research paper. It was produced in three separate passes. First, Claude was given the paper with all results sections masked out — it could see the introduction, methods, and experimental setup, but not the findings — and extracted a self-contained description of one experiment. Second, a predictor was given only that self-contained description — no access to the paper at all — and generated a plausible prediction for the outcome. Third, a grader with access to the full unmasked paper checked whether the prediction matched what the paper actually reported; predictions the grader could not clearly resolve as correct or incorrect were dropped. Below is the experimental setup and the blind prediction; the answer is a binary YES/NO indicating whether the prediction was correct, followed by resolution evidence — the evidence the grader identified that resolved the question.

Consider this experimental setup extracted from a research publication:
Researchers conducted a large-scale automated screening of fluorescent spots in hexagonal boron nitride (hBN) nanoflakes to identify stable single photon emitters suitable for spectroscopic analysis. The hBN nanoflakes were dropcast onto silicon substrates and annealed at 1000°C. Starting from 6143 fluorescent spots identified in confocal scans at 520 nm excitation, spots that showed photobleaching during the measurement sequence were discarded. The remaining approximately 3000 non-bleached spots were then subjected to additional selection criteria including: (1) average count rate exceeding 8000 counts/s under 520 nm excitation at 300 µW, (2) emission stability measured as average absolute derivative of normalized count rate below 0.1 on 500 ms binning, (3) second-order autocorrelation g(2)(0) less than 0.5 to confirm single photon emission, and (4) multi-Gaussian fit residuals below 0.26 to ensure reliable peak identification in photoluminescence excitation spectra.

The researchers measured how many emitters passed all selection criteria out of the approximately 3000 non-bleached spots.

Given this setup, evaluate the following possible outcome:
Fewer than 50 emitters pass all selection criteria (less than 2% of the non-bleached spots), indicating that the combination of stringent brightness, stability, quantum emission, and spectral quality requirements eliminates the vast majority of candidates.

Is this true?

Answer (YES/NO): NO